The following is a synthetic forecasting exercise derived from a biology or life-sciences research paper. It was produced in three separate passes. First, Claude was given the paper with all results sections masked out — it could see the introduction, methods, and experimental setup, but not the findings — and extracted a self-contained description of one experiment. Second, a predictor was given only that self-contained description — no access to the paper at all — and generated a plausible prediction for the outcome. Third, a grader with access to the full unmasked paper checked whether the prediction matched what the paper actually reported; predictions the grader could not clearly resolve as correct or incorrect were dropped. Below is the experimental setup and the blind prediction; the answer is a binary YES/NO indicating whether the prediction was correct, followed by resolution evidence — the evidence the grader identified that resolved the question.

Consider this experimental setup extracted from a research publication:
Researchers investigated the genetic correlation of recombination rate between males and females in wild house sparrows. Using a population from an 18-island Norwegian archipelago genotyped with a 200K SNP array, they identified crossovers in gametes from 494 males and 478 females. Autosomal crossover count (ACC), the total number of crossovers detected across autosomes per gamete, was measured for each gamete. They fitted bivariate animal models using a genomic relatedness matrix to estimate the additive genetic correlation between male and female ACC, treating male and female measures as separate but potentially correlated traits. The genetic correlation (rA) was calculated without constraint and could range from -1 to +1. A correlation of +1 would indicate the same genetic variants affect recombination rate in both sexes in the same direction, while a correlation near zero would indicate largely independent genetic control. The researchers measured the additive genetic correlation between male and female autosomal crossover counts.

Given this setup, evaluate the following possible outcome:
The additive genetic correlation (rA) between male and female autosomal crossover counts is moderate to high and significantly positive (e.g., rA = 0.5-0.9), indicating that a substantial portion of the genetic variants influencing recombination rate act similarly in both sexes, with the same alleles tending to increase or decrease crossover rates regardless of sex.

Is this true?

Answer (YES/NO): NO